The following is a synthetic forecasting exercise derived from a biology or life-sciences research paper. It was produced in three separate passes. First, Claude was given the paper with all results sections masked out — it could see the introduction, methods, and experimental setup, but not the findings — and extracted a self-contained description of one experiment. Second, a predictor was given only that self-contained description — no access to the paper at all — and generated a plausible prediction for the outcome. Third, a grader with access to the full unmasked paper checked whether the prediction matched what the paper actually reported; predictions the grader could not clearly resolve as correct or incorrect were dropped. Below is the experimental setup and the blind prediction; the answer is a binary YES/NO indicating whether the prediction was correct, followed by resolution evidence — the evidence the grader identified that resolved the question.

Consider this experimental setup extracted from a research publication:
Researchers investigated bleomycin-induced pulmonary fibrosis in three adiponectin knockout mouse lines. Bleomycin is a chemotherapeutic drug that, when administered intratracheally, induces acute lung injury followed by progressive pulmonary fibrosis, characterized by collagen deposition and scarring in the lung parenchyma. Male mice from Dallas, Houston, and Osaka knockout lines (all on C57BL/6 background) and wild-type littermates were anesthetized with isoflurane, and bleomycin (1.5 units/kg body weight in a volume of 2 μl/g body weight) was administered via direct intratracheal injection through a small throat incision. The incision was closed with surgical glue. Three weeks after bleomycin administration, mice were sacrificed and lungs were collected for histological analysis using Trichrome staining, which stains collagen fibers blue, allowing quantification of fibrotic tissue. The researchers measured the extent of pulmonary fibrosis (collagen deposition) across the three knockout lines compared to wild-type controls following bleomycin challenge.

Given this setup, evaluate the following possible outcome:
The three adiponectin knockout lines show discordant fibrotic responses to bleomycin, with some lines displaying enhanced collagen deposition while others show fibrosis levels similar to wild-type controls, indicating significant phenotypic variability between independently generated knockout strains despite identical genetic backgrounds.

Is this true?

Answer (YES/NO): YES